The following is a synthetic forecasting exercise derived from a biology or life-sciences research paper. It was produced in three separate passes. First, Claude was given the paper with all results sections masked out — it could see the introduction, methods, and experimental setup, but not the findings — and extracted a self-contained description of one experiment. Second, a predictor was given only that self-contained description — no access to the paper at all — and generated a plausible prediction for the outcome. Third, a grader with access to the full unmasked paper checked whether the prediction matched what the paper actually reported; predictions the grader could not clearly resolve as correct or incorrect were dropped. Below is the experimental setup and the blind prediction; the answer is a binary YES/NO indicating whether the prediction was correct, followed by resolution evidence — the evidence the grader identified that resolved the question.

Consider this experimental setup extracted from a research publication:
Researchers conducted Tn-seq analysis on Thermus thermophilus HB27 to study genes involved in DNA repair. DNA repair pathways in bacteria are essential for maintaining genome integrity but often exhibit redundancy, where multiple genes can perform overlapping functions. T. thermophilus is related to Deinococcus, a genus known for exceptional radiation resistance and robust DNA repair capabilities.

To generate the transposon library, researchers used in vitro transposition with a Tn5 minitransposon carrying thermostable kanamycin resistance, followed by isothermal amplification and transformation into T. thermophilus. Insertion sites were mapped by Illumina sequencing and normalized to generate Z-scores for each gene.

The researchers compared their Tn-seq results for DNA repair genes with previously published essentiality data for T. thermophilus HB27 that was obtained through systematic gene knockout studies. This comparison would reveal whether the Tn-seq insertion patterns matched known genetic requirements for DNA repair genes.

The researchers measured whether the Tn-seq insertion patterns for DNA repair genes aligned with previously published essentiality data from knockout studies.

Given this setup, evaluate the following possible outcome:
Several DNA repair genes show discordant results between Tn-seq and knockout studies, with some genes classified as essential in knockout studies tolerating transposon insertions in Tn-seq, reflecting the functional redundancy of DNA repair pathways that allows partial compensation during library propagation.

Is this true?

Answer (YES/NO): YES